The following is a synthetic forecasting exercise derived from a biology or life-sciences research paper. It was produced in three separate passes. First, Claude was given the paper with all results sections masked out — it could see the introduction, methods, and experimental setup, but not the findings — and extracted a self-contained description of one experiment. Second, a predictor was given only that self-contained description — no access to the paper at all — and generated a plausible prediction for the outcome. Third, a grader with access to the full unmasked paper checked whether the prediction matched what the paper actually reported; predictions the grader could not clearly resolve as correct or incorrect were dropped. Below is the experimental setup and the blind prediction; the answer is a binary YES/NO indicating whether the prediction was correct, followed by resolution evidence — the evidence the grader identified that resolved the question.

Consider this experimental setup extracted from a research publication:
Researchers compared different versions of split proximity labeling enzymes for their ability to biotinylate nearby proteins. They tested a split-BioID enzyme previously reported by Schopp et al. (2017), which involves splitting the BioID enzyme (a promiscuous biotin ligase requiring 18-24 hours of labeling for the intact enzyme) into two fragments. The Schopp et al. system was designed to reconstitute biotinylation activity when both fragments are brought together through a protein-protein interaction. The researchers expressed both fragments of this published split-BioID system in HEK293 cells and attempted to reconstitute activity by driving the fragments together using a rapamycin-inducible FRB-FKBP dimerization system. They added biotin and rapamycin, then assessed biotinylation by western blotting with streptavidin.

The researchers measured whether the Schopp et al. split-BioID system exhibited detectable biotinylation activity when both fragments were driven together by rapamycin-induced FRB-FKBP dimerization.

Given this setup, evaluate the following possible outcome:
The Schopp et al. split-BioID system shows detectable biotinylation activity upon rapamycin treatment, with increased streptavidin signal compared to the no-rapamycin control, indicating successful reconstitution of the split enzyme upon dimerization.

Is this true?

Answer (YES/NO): NO